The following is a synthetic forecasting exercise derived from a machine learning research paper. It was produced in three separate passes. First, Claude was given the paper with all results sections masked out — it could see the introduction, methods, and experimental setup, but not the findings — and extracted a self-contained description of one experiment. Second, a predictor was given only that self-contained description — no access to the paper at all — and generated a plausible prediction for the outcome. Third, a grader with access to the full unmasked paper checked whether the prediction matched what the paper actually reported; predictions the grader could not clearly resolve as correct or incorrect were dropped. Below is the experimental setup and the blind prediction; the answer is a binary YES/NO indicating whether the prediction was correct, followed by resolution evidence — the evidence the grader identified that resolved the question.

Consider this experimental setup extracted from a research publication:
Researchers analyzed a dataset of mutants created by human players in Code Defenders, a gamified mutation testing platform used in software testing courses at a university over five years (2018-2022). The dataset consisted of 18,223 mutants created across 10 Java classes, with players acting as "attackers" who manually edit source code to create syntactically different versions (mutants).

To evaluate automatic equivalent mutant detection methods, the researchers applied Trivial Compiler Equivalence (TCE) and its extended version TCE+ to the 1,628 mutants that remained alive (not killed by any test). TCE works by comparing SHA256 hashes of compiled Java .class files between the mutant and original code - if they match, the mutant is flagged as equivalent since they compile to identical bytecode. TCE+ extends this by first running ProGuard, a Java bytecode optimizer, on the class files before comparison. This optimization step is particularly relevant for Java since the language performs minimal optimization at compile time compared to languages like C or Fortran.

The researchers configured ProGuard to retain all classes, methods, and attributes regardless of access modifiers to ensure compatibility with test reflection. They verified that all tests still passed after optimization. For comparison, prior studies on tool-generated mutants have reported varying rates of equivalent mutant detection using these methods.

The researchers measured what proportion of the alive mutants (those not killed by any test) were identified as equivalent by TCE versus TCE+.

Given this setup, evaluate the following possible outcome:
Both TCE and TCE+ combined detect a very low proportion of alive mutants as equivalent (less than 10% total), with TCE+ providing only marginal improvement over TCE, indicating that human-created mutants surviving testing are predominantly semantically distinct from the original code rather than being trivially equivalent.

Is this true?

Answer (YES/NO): NO